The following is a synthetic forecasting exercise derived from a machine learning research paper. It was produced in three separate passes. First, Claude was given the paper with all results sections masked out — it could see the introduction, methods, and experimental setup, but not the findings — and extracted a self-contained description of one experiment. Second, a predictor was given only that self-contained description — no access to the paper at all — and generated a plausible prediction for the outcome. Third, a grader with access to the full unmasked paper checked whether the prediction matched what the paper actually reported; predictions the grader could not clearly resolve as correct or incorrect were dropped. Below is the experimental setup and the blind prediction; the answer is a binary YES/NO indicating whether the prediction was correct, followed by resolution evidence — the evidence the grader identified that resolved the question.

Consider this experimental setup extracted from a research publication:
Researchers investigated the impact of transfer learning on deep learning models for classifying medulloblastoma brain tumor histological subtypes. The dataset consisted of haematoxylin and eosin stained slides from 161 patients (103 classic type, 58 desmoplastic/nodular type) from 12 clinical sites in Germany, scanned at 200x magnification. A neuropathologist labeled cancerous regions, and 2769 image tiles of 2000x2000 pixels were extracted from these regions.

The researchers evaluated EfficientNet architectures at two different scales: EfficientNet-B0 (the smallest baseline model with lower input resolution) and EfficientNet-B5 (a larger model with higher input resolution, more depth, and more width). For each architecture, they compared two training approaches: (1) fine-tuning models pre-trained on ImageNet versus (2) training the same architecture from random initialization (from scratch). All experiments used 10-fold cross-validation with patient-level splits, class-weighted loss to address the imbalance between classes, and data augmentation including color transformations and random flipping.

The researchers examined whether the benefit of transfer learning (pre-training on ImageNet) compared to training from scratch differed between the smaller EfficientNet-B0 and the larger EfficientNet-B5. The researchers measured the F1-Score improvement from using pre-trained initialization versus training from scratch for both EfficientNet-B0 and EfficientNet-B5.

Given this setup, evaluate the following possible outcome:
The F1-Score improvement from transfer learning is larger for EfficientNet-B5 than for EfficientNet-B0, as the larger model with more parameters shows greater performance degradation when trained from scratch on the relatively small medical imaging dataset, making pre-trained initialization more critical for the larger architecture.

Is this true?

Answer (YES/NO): YES